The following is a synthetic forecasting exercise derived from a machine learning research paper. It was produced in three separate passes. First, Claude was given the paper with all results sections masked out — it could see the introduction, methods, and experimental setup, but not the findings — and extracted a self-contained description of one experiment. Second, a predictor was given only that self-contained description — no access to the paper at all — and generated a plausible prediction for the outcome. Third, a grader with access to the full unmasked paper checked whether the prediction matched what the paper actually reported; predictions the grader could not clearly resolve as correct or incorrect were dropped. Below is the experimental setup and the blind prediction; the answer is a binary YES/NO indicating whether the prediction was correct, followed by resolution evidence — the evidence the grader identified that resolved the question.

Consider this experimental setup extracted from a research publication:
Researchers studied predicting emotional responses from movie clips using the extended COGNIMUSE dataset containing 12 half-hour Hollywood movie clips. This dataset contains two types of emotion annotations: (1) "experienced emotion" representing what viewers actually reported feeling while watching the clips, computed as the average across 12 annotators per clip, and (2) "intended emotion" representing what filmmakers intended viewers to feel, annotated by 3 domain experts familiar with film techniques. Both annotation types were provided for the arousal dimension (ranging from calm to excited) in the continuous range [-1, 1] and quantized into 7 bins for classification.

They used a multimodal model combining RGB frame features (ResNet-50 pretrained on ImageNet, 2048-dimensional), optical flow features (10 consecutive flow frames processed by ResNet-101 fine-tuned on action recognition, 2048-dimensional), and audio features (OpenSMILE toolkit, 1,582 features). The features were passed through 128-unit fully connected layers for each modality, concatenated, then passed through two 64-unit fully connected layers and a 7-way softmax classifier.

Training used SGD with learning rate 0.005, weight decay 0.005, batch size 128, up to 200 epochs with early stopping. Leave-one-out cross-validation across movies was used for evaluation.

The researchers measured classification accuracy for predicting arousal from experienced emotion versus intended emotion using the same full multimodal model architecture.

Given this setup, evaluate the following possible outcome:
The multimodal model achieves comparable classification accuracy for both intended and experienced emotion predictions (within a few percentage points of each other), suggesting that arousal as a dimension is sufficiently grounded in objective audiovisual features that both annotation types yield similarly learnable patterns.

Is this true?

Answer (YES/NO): NO